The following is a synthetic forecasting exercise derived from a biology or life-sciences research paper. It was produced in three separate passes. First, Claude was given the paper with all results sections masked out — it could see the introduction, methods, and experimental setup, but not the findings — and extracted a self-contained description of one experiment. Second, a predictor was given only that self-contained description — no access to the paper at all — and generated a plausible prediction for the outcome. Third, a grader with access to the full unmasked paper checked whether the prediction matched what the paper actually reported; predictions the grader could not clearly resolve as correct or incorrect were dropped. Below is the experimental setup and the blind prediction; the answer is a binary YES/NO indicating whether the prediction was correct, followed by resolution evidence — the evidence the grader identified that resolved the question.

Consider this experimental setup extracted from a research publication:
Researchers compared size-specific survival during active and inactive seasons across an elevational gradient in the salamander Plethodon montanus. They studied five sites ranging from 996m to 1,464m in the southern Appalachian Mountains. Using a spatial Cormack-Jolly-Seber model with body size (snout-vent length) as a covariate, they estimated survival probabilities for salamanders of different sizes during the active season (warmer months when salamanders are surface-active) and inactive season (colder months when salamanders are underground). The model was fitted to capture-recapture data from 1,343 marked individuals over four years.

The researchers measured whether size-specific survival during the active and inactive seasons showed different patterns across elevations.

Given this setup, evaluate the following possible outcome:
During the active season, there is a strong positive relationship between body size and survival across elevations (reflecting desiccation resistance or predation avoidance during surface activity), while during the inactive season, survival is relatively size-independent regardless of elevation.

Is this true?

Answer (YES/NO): NO